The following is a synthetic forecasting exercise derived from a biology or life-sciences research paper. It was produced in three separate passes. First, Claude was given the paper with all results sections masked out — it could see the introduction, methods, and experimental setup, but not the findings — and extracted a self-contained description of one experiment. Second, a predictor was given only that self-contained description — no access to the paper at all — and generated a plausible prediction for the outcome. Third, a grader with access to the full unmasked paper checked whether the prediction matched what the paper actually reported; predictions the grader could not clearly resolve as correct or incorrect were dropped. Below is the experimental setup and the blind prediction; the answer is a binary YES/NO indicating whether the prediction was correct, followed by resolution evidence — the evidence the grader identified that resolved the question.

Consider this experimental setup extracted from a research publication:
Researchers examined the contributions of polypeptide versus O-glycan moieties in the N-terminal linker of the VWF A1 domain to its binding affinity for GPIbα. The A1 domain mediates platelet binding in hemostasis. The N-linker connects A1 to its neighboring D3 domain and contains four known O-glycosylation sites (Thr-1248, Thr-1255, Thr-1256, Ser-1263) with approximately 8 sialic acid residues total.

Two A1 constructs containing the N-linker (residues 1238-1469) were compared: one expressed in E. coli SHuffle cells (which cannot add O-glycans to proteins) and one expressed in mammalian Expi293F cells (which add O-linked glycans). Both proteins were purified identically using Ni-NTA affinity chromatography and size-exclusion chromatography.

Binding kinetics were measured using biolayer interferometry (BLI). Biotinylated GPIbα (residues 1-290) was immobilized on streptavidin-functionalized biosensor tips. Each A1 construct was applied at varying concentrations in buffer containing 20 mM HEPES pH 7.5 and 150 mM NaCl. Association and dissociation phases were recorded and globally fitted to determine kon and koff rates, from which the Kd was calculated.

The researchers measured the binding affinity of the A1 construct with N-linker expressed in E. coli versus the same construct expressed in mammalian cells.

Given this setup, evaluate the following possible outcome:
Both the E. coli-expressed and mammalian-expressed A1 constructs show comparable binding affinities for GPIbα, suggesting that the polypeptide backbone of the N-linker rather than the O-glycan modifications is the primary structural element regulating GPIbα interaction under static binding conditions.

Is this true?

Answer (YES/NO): NO